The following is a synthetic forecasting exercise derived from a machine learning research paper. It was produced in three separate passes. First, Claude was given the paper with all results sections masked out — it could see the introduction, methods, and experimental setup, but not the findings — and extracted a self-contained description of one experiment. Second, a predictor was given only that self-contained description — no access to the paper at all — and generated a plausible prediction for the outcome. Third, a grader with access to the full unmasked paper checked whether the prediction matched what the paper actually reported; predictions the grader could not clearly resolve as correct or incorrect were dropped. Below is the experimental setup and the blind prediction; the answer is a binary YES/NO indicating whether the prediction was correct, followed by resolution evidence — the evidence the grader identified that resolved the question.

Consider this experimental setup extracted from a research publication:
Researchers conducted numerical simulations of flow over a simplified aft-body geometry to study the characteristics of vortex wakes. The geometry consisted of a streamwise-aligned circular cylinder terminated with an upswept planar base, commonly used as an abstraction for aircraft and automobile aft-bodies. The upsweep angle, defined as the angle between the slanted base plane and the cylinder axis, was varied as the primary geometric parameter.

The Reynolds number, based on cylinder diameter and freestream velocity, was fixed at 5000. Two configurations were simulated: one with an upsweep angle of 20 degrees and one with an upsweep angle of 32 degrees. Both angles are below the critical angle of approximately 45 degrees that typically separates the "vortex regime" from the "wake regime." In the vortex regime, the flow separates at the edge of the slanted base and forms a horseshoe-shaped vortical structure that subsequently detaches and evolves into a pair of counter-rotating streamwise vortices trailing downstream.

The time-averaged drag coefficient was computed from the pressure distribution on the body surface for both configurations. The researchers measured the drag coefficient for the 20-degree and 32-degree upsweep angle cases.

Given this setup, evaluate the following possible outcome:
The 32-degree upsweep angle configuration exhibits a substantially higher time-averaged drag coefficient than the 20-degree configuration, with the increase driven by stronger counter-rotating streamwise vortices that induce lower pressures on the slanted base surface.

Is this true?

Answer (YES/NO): YES